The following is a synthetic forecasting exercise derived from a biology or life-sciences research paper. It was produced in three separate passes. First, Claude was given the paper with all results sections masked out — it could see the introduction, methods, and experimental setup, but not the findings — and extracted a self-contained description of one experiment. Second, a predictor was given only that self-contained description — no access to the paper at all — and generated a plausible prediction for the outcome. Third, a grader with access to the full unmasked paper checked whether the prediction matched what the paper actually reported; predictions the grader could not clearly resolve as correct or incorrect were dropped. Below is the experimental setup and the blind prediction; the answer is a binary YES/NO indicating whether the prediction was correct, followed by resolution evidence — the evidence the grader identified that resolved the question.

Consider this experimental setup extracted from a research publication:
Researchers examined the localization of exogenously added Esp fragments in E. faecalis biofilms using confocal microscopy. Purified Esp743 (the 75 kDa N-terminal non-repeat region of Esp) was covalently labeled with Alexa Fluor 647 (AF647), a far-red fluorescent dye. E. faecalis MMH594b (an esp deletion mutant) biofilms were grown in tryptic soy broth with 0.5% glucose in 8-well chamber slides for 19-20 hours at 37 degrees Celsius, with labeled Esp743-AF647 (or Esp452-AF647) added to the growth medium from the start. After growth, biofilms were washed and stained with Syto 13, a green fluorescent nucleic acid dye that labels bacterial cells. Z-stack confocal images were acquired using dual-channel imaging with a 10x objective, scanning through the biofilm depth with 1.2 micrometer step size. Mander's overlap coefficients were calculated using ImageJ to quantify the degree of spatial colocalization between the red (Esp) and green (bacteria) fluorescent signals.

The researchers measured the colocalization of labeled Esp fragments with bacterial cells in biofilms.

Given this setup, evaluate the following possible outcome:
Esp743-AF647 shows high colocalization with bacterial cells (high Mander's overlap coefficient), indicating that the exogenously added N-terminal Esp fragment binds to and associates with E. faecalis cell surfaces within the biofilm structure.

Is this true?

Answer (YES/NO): NO